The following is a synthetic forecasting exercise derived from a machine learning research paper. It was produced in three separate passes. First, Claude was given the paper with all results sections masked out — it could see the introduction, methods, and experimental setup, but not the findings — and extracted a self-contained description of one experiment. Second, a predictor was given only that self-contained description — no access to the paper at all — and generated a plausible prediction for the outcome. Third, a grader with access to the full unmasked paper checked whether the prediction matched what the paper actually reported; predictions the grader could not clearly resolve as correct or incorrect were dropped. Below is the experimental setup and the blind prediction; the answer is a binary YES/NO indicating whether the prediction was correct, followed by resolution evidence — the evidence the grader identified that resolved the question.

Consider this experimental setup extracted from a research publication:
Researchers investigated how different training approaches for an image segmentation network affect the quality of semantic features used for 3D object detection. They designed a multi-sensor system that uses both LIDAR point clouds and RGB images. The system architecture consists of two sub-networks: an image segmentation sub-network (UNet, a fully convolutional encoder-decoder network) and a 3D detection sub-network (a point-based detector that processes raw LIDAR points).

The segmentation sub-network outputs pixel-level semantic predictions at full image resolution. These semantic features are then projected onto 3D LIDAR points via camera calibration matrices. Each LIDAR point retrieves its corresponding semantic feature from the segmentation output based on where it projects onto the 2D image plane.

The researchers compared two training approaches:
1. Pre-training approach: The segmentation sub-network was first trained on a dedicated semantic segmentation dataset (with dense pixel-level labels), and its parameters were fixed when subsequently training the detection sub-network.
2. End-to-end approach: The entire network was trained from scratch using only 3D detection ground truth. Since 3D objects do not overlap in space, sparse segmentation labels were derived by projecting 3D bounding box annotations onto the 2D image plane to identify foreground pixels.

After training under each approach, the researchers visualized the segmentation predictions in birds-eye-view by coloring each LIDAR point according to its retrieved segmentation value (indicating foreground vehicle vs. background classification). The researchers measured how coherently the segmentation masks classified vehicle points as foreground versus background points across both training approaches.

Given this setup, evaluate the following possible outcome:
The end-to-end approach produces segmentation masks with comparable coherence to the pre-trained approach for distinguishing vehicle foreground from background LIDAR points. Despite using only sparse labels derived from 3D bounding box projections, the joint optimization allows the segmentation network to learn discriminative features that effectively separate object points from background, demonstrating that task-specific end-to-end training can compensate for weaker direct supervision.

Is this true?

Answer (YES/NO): NO